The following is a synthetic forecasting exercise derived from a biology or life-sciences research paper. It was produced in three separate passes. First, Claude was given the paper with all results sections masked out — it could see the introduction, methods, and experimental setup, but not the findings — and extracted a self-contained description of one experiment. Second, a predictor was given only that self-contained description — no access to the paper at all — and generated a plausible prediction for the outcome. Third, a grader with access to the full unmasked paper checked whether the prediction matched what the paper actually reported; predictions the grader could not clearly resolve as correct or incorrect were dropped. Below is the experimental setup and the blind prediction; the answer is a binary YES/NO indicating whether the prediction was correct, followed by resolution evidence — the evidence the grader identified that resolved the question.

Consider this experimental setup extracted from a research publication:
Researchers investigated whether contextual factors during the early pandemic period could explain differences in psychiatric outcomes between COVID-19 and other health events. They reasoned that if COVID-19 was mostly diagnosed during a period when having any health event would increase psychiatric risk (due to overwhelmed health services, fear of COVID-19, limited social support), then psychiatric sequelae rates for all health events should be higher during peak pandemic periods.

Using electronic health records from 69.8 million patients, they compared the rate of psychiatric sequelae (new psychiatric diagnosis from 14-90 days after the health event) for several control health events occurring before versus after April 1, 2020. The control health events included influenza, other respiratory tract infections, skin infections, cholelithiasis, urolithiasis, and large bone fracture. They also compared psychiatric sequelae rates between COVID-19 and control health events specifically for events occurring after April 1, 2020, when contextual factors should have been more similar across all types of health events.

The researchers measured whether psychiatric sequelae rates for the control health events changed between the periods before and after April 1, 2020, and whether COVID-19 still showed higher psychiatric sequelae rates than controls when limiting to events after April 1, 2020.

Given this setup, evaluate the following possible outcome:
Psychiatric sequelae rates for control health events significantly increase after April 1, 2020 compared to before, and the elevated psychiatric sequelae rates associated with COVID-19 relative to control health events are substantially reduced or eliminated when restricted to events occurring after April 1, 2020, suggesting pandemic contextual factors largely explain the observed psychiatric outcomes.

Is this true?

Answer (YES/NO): NO